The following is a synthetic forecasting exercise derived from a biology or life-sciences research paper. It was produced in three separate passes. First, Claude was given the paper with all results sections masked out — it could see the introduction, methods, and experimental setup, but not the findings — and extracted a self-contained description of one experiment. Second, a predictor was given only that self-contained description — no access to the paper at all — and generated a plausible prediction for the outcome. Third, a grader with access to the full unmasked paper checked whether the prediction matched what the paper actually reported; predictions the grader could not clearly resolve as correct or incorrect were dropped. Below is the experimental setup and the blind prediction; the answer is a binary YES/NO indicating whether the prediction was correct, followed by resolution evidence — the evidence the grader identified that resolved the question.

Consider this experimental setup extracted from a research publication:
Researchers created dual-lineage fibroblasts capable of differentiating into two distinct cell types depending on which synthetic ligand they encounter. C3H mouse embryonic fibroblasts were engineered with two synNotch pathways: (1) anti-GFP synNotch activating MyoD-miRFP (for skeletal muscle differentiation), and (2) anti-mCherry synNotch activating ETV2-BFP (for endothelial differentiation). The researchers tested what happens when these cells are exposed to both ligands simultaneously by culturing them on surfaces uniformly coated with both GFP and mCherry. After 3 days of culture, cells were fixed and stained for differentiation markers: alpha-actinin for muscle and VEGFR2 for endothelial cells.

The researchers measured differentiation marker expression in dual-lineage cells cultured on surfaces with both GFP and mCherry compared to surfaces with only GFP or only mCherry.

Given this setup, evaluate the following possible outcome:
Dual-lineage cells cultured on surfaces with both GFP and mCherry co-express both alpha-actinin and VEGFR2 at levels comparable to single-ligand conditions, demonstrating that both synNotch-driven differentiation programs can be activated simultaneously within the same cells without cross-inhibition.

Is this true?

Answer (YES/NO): NO